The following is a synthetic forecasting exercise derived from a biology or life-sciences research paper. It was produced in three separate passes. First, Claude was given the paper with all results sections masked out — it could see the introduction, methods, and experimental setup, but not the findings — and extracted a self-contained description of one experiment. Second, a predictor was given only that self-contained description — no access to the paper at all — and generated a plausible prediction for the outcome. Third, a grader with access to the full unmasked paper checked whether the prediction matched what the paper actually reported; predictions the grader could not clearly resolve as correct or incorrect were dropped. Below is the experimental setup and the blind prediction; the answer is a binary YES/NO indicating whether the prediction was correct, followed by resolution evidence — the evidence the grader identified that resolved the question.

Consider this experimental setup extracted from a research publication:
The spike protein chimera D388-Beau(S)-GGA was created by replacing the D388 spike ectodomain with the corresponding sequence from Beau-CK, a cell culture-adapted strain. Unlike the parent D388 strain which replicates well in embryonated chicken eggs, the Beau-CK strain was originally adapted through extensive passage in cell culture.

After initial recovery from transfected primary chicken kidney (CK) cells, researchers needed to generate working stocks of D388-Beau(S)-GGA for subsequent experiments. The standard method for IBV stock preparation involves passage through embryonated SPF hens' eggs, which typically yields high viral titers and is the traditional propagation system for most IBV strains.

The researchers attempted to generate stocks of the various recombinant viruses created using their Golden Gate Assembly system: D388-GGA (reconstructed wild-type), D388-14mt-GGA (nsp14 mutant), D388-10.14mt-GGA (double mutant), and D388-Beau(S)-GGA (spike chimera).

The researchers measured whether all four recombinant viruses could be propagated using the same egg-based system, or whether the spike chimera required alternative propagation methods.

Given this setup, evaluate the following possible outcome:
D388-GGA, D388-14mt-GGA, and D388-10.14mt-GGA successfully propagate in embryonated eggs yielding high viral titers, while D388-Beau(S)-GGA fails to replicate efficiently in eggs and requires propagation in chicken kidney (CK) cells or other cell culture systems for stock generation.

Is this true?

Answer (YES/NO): YES